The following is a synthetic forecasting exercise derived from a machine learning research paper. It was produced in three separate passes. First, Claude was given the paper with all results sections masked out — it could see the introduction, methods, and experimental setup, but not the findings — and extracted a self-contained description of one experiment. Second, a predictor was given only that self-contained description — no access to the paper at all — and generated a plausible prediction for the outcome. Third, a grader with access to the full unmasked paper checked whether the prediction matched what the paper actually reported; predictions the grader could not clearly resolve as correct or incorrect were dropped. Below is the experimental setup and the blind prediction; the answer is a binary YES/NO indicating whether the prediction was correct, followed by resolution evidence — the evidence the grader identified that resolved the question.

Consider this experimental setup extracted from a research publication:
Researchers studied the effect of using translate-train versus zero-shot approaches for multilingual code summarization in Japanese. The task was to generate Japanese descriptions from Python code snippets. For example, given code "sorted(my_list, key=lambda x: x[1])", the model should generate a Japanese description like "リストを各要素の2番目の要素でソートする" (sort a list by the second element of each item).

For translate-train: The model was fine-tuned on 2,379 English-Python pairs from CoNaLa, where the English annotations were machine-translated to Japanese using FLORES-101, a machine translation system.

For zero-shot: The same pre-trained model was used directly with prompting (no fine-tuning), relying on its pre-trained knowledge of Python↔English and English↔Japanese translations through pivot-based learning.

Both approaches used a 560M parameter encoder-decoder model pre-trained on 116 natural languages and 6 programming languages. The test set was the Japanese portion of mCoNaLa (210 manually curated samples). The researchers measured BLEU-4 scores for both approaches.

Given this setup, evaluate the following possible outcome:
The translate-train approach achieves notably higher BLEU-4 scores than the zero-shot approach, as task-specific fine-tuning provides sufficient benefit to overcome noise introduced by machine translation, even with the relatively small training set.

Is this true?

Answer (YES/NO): NO